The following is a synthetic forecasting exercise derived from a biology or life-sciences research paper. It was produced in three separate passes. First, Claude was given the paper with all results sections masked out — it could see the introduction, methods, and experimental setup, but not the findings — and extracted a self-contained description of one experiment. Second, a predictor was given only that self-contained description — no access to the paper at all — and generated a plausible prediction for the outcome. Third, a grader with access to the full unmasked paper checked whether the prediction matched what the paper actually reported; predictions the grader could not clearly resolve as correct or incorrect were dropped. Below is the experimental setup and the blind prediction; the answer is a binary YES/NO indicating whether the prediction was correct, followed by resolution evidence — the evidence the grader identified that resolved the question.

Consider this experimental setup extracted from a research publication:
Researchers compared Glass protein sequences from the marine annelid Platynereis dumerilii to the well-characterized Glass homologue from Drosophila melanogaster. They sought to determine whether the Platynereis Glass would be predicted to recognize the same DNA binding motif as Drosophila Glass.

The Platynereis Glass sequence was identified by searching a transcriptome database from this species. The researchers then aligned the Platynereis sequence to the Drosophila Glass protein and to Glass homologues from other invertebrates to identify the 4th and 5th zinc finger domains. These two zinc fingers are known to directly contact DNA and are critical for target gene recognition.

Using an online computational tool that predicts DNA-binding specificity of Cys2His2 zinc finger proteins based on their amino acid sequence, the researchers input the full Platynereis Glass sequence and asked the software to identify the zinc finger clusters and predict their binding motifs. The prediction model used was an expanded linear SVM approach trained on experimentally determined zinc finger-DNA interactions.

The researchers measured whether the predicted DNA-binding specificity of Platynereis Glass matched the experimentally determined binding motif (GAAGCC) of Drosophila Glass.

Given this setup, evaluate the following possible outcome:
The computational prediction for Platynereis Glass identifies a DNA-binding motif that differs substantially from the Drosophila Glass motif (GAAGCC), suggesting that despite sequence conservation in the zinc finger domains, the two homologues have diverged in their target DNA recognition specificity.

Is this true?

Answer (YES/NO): NO